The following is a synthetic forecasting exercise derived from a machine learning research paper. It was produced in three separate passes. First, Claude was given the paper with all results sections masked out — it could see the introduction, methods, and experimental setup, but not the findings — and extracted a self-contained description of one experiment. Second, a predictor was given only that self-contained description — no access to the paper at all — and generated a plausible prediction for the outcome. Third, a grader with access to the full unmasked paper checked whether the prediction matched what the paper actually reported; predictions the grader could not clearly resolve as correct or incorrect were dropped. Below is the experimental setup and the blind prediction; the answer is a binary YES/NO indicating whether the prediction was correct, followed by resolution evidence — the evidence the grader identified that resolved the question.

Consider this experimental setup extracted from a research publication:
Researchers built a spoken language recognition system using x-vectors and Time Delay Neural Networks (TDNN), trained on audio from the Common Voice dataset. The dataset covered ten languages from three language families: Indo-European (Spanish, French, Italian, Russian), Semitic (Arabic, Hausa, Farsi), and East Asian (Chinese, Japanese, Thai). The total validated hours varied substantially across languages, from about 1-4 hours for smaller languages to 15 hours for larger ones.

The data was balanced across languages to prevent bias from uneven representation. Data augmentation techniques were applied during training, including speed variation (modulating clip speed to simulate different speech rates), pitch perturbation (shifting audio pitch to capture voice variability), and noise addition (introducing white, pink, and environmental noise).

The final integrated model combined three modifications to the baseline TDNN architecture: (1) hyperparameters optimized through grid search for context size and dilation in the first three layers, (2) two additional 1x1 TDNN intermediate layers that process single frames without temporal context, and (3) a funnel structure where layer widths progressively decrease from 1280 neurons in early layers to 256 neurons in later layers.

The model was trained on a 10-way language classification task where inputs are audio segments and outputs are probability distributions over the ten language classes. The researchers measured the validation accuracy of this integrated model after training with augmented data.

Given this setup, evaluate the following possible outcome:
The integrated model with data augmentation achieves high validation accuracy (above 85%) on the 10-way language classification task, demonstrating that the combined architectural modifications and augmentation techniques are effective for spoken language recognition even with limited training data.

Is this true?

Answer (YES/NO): YES